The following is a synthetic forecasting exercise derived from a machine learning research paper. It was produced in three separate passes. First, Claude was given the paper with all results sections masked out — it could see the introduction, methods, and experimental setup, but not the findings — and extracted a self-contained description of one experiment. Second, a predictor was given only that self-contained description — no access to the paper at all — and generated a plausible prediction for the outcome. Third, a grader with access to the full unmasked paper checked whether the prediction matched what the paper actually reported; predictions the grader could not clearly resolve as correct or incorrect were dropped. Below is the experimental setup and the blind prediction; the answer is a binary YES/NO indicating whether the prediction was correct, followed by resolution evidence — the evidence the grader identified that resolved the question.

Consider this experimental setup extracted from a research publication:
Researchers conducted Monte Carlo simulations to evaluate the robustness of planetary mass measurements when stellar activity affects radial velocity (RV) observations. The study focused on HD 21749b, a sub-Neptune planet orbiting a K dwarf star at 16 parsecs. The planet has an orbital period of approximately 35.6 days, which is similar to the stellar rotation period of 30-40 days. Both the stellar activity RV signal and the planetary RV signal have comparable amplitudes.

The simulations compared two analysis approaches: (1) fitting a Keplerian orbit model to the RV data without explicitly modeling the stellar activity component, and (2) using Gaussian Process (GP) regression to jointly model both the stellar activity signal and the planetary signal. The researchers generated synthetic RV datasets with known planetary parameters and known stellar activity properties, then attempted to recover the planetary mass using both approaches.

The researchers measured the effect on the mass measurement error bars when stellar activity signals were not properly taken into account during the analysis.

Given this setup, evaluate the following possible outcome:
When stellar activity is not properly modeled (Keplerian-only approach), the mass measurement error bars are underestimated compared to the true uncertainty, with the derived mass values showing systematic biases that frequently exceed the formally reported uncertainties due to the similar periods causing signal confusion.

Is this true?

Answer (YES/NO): YES